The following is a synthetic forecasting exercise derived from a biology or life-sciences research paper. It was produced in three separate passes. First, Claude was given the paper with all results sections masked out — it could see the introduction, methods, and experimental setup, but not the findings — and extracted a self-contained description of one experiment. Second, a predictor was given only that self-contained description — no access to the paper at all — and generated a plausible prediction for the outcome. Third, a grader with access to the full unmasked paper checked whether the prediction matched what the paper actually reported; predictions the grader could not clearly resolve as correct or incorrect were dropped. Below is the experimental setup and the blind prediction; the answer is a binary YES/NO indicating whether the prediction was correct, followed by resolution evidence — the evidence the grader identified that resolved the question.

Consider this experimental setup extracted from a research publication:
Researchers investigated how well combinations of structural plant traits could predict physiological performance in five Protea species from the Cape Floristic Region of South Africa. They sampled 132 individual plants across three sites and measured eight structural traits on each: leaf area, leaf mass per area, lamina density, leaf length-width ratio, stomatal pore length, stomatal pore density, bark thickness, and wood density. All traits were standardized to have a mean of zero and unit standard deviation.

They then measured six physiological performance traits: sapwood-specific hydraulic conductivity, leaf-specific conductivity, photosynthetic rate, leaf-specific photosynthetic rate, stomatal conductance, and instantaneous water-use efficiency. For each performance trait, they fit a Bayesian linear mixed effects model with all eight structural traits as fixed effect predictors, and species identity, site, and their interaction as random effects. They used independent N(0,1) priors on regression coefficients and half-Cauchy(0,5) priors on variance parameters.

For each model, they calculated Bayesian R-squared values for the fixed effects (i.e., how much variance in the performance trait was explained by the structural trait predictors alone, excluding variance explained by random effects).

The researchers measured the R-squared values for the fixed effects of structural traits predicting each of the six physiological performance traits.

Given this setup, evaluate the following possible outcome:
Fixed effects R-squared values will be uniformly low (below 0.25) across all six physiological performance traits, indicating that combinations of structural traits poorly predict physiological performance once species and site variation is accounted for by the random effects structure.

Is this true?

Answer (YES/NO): NO